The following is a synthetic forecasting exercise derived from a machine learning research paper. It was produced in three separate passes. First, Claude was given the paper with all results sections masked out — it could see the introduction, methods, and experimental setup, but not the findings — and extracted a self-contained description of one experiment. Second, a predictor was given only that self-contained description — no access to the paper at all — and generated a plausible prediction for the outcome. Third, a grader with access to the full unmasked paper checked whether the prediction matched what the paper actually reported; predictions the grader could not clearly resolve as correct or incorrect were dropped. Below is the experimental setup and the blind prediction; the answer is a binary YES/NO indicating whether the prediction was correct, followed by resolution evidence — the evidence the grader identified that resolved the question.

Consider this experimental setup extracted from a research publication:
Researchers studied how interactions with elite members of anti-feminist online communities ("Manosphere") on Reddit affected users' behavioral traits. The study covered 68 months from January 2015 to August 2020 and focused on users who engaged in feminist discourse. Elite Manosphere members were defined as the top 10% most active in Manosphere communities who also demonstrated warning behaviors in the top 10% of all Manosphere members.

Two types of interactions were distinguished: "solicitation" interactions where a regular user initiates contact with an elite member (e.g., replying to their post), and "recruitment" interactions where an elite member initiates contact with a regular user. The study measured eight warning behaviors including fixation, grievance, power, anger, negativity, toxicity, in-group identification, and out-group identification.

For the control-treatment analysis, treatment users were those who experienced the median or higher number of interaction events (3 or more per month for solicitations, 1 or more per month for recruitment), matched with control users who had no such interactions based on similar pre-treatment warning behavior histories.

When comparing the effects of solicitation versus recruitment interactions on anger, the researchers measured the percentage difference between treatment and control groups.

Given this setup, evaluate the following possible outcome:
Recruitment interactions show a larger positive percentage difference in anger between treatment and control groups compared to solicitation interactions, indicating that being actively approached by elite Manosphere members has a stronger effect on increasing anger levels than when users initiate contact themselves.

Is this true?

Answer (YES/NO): YES